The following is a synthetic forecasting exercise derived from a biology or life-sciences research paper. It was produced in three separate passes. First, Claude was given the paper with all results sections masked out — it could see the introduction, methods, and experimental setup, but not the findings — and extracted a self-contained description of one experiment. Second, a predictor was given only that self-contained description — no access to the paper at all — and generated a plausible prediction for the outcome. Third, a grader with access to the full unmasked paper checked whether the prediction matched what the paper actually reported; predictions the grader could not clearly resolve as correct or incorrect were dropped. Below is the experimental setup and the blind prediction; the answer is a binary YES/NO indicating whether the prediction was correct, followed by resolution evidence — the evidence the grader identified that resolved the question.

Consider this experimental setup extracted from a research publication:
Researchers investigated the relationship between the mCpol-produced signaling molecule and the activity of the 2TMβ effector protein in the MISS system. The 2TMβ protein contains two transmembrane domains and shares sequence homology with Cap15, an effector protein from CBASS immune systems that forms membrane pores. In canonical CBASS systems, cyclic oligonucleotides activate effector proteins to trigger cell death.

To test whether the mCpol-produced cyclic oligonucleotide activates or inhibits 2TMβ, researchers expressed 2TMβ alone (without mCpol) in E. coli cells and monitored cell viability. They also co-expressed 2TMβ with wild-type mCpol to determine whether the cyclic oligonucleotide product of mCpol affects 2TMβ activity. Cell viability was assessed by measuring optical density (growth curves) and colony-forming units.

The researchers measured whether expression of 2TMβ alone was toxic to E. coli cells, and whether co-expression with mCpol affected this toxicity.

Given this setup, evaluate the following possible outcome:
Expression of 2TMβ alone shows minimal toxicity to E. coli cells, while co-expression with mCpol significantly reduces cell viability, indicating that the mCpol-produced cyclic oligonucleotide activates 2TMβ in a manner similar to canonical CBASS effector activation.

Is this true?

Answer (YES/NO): NO